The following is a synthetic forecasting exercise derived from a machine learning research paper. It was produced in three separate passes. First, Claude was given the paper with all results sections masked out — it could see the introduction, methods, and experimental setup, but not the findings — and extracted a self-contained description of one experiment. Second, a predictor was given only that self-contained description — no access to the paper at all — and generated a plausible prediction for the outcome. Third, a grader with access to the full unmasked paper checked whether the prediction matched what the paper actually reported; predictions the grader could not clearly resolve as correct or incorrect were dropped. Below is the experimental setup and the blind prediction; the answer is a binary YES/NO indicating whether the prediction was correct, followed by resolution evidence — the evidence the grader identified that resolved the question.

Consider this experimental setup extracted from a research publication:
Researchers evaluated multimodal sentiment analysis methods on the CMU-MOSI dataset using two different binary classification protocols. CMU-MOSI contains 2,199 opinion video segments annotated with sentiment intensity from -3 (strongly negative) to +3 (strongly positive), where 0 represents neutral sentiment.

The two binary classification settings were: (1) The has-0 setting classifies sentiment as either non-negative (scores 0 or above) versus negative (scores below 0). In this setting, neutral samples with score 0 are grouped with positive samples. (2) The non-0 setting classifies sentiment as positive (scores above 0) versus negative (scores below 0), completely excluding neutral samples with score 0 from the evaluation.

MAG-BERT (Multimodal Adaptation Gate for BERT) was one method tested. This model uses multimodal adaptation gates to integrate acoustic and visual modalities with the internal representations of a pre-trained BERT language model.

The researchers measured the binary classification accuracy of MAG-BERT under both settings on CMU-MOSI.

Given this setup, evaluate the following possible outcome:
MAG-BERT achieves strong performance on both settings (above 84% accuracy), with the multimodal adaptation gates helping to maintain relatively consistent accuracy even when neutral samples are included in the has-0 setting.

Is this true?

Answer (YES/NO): NO